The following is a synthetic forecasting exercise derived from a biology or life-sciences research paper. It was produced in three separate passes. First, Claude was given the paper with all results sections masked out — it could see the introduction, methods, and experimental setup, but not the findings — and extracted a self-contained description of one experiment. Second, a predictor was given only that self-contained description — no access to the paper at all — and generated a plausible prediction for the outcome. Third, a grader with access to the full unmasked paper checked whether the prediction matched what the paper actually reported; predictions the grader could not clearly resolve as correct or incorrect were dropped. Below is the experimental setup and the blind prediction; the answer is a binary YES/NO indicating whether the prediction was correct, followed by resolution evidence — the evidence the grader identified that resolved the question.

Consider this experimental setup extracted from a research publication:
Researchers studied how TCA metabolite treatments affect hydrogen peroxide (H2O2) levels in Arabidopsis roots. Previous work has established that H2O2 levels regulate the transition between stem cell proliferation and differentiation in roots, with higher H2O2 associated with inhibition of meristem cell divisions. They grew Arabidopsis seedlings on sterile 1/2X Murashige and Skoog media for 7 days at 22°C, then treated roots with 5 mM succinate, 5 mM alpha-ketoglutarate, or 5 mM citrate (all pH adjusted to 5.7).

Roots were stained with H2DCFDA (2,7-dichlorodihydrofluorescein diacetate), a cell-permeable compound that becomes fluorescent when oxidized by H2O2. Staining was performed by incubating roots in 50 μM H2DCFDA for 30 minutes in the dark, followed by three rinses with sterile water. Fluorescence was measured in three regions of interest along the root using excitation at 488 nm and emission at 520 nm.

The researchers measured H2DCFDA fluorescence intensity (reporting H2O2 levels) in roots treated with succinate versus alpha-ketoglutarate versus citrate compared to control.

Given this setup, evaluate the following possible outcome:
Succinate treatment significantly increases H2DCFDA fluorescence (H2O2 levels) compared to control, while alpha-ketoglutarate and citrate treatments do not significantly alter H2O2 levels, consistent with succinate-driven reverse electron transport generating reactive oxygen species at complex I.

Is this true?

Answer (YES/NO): NO